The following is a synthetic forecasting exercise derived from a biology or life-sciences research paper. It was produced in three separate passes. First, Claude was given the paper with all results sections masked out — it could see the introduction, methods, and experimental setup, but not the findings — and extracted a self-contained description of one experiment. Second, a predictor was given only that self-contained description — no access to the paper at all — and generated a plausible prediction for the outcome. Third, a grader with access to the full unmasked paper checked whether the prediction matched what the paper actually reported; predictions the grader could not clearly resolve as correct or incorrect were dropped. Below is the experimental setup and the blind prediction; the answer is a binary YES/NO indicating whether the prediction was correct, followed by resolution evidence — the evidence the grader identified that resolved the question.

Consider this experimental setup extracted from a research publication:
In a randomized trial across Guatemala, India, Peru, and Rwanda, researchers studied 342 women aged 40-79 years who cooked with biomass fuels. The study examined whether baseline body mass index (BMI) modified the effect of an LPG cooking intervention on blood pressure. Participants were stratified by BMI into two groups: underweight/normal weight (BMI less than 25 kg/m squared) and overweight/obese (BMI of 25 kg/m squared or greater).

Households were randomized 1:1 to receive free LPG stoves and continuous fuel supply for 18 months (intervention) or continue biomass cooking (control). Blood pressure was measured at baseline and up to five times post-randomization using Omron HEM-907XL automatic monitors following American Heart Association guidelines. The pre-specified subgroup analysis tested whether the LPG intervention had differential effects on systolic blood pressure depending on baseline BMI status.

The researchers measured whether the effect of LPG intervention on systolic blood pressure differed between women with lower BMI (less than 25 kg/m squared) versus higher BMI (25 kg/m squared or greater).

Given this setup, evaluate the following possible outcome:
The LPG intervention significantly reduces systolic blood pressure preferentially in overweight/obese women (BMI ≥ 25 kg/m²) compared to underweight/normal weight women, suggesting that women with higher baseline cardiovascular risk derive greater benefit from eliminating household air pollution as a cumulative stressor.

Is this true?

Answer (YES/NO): NO